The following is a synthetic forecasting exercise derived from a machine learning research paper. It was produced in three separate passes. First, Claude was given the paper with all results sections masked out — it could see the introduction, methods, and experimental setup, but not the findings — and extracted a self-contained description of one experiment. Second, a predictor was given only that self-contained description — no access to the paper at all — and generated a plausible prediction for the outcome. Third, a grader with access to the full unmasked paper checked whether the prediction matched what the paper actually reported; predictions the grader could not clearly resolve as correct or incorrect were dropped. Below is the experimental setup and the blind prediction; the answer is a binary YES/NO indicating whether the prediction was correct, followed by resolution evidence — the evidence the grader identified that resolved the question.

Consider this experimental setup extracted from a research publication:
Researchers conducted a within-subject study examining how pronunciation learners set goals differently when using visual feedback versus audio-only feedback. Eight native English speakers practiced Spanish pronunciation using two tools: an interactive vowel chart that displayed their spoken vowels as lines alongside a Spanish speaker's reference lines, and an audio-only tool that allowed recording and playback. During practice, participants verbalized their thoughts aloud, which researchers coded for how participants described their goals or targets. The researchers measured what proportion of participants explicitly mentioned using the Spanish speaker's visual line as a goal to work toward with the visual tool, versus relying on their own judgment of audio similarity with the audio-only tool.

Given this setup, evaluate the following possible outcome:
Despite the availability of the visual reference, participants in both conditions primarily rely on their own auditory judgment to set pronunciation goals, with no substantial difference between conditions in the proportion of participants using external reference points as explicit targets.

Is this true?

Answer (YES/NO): NO